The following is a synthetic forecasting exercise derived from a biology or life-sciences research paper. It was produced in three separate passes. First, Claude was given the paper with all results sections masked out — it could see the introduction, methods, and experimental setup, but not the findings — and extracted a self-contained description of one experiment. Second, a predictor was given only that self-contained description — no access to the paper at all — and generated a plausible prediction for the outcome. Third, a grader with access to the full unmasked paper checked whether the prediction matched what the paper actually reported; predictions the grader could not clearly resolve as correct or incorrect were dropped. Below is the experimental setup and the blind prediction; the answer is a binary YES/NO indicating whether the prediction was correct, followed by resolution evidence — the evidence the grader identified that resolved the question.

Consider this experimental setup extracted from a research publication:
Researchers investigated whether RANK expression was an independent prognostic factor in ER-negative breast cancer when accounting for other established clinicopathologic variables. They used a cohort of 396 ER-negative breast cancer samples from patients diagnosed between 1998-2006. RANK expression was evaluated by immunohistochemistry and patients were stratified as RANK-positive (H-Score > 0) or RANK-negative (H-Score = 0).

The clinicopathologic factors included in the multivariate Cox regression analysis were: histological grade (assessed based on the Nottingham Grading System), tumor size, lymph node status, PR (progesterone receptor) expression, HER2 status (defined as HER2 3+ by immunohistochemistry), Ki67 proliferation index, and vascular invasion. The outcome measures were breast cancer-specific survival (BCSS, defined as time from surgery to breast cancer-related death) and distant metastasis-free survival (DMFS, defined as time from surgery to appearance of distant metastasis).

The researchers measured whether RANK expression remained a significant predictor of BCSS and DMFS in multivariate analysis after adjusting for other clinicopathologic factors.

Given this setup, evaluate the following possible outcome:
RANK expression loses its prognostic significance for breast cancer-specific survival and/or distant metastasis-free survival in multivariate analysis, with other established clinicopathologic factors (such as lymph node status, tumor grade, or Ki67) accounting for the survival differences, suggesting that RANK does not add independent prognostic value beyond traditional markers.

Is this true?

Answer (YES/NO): NO